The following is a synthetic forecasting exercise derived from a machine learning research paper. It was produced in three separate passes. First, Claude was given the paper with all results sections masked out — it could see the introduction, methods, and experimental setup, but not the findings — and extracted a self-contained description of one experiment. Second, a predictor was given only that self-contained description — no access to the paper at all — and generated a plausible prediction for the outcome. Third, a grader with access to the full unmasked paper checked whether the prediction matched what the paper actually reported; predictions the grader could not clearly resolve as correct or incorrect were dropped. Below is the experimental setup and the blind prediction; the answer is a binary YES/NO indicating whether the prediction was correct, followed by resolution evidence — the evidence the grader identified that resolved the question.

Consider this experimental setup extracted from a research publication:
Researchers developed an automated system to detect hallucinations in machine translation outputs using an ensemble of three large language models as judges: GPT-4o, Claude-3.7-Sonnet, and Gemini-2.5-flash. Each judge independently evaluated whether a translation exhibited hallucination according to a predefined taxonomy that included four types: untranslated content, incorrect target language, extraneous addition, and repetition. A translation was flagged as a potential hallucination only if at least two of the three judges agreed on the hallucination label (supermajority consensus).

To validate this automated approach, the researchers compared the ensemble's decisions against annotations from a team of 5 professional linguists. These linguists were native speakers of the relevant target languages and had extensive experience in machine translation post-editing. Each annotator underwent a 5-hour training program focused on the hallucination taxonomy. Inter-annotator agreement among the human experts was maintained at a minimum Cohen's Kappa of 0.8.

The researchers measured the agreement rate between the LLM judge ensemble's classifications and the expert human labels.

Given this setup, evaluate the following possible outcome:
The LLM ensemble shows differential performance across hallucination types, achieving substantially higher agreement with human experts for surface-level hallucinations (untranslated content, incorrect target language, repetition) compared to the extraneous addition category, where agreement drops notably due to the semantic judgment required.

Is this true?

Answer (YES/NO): YES